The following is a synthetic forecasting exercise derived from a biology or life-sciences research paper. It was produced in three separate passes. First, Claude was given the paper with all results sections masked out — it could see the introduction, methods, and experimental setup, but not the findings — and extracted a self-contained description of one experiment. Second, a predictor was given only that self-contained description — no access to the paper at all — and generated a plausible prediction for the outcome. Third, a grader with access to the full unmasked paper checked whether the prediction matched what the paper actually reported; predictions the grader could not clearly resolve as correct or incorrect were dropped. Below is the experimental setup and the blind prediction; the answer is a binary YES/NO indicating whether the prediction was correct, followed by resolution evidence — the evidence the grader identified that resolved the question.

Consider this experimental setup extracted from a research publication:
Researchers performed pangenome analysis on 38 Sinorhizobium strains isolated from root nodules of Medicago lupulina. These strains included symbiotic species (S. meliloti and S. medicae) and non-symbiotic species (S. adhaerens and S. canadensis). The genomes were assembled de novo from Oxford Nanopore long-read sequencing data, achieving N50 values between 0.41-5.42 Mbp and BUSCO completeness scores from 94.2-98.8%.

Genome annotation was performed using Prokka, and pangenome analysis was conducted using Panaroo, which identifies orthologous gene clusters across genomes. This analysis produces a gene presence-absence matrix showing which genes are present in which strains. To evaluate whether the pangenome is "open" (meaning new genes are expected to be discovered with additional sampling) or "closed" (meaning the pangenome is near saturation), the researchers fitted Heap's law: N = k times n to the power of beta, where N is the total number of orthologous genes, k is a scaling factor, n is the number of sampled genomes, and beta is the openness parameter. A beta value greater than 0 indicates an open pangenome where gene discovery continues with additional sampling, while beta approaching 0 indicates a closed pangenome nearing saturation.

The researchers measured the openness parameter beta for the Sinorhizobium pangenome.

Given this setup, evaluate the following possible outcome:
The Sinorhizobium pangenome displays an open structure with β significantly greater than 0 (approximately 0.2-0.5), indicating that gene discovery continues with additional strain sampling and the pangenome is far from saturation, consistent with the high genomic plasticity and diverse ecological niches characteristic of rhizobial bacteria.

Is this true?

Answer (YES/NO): NO